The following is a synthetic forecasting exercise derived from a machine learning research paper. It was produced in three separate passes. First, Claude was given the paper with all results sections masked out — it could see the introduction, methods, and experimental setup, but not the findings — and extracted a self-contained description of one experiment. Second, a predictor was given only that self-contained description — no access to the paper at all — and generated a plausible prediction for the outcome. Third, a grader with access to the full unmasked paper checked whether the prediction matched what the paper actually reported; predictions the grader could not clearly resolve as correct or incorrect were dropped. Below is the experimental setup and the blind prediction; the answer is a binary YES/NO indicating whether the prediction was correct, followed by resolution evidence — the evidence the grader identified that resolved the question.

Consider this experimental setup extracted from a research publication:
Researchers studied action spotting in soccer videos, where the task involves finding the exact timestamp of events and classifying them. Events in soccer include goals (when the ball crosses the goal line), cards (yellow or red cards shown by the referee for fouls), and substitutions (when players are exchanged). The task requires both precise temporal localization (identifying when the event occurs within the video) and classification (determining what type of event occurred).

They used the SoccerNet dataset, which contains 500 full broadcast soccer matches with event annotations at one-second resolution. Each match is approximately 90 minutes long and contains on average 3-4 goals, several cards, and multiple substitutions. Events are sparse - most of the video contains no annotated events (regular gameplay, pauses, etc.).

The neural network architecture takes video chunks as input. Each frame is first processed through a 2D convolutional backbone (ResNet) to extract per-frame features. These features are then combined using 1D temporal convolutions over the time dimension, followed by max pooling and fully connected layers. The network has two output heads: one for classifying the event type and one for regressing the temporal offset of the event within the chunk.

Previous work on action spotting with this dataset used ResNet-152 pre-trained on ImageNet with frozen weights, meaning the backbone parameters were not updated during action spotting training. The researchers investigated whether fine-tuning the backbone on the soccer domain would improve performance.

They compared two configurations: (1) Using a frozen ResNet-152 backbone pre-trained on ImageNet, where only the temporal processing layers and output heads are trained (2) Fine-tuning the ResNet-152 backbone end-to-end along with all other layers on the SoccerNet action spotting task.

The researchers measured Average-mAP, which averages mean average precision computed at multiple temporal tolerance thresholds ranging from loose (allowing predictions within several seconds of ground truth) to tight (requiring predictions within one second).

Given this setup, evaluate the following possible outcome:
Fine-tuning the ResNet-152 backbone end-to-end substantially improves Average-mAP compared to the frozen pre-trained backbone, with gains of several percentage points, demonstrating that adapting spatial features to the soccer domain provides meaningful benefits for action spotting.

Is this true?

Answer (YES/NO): YES